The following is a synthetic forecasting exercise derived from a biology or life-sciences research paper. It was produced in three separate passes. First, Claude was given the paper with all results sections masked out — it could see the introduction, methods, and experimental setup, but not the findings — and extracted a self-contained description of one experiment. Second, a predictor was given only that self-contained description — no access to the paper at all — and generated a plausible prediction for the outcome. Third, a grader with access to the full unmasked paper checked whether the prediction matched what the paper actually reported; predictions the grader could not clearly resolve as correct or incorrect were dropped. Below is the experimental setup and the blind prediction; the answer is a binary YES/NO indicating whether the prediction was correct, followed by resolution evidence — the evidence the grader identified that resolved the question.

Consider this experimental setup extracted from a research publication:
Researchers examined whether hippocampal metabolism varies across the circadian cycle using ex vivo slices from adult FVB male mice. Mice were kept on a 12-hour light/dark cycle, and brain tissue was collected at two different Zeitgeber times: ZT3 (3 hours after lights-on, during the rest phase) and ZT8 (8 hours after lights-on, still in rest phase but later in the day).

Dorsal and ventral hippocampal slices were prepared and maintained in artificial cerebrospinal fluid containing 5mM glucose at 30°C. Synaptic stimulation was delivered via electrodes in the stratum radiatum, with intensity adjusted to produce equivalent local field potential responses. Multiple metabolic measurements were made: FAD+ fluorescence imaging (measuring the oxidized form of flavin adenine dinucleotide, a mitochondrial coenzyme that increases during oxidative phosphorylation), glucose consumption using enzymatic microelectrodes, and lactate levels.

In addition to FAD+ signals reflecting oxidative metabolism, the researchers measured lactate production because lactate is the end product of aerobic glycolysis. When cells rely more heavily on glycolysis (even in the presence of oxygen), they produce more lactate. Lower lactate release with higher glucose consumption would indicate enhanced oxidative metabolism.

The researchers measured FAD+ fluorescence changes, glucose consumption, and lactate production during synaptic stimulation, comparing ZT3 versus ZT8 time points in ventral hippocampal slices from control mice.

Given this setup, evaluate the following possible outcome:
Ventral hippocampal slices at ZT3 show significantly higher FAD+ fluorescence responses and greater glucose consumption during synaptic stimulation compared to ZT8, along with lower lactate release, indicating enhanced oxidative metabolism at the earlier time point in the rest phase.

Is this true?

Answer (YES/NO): NO